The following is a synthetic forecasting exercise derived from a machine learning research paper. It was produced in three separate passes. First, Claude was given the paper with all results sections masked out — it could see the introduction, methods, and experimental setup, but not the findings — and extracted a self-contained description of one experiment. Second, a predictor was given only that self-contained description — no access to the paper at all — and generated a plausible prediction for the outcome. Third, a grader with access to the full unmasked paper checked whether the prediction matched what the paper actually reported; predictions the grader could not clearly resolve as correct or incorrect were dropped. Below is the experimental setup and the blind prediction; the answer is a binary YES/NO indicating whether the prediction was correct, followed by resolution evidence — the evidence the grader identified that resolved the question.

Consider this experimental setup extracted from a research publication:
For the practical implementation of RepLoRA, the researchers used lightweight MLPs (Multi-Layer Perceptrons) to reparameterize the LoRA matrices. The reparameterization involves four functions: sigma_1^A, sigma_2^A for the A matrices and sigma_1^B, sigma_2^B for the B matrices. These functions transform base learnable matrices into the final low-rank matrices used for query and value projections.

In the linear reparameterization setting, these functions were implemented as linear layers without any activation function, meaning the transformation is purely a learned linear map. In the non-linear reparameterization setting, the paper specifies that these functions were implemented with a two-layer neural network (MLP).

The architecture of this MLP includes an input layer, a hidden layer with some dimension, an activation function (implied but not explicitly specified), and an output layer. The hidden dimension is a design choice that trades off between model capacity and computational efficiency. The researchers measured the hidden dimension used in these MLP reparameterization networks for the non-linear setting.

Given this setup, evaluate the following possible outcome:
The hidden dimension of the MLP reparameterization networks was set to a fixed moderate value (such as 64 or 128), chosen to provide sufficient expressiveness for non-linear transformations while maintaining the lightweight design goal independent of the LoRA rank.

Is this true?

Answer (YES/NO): YES